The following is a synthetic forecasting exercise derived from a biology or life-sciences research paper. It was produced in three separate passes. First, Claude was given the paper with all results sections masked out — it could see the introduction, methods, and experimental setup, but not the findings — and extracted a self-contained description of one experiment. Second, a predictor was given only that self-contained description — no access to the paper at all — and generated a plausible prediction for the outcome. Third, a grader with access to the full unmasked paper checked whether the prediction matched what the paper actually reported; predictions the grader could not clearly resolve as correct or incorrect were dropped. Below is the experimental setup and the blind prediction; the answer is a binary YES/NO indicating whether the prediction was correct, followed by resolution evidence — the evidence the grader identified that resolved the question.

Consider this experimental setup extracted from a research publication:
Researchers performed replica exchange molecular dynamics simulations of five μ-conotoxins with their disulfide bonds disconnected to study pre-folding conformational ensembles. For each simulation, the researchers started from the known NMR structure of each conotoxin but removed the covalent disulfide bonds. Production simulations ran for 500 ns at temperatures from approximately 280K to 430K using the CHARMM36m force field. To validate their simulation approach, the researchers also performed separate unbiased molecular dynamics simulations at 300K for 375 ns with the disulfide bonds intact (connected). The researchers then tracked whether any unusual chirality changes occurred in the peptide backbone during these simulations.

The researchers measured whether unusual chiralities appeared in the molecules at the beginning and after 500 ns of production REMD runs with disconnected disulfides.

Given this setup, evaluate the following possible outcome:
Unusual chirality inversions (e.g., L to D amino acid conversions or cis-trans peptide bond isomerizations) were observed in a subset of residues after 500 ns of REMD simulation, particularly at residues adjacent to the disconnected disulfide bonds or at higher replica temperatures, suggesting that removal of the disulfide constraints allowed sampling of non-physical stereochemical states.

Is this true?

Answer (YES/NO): NO